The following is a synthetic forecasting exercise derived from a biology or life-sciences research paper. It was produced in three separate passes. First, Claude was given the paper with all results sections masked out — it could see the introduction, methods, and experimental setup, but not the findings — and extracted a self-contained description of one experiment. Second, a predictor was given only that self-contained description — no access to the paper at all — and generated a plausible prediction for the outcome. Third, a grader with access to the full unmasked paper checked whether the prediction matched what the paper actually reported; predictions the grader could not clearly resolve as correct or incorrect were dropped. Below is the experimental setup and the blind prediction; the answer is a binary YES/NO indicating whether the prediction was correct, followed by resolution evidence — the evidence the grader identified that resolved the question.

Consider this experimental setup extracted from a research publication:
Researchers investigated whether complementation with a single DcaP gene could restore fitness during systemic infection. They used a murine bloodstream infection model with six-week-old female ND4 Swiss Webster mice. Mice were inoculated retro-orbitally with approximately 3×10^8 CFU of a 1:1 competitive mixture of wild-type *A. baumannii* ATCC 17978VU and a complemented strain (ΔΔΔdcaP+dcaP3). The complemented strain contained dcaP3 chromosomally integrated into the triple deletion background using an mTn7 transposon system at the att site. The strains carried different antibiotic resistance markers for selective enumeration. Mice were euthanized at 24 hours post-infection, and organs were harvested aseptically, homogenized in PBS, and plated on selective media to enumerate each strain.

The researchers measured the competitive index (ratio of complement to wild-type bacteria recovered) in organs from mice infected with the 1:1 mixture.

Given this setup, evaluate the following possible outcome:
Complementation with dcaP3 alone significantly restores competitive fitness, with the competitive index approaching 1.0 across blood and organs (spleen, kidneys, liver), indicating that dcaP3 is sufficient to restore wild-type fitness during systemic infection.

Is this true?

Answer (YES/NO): NO